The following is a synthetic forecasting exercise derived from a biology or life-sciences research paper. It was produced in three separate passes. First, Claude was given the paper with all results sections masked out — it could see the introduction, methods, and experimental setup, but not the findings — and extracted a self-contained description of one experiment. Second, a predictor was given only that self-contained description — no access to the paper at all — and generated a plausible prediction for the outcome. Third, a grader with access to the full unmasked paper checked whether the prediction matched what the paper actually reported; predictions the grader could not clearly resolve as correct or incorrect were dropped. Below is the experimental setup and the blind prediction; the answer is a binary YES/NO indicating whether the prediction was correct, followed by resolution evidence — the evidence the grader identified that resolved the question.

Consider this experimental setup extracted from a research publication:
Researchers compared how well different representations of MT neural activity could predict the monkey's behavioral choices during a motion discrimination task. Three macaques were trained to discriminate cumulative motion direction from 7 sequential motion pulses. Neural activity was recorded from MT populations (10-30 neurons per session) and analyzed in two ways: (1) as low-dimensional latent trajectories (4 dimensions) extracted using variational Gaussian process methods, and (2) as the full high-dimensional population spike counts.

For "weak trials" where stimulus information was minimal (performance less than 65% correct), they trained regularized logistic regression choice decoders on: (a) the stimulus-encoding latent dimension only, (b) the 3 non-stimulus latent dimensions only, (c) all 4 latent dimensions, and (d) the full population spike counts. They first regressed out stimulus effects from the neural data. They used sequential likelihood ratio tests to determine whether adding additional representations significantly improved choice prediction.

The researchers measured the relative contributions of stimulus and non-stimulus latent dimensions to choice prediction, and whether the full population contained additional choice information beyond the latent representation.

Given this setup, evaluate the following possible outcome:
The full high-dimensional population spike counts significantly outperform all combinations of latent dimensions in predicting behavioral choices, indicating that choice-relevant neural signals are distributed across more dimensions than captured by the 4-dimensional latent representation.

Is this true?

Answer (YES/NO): NO